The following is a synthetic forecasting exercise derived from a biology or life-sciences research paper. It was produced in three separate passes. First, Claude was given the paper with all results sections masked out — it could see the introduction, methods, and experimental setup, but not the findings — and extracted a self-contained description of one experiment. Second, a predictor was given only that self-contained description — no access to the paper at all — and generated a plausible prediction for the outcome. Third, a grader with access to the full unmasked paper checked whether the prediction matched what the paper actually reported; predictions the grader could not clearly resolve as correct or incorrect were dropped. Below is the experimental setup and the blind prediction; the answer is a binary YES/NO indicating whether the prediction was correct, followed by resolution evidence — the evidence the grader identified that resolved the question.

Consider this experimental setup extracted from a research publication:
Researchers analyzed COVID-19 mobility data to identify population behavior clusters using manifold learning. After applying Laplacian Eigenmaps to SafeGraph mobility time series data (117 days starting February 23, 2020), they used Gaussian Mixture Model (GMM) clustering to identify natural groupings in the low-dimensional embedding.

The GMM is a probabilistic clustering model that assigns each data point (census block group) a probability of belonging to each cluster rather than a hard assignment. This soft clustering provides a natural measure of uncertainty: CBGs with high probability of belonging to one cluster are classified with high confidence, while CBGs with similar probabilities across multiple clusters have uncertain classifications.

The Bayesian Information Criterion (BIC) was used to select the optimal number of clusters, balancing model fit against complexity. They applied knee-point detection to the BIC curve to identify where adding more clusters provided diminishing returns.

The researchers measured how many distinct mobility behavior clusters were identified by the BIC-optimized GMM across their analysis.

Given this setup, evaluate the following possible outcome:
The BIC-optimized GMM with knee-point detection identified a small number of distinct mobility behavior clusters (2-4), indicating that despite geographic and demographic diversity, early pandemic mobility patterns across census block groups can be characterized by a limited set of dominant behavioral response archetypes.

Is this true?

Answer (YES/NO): NO